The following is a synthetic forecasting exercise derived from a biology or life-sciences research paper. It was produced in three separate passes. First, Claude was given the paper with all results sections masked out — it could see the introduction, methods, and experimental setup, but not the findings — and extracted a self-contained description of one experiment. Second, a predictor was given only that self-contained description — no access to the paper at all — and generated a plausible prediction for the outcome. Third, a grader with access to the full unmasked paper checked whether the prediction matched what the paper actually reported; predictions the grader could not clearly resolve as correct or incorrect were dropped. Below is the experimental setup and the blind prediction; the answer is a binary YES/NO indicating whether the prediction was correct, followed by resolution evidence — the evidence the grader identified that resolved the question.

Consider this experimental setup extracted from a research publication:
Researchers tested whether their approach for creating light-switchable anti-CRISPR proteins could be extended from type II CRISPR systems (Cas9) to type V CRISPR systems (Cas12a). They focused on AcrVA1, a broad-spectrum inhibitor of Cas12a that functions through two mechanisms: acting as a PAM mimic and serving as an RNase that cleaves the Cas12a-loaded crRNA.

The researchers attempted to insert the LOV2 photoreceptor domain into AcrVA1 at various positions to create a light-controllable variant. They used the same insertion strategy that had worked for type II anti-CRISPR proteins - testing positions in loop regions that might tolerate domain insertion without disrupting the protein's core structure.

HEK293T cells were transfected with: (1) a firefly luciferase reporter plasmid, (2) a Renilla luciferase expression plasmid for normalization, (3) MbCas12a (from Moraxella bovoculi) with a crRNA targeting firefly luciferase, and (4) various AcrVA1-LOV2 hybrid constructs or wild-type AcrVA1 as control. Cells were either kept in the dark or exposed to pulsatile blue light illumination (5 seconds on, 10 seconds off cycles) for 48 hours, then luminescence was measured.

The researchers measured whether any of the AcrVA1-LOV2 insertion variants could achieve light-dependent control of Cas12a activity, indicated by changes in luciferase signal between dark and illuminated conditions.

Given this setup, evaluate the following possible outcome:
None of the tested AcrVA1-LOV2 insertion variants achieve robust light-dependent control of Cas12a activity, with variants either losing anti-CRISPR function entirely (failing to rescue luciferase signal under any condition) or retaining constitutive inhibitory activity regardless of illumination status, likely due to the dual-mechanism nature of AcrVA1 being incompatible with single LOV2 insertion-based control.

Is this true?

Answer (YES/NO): NO